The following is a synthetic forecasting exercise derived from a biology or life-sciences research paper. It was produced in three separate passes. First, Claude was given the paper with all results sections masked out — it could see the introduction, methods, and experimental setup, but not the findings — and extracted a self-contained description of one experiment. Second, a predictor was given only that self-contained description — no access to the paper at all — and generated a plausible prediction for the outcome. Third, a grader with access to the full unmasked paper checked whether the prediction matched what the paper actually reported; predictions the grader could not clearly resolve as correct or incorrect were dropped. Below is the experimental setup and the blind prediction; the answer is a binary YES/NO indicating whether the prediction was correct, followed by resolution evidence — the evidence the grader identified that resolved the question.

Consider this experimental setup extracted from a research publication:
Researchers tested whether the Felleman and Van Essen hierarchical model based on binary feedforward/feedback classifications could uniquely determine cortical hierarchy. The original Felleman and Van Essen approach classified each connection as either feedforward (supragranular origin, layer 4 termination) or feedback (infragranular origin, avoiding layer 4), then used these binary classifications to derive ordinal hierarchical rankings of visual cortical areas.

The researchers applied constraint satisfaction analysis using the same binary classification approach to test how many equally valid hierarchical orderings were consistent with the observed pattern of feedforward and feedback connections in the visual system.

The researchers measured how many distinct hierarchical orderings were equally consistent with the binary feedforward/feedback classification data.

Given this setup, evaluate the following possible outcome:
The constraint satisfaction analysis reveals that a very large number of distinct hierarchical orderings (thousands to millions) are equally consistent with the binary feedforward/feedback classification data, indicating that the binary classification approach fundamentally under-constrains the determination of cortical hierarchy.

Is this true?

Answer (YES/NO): YES